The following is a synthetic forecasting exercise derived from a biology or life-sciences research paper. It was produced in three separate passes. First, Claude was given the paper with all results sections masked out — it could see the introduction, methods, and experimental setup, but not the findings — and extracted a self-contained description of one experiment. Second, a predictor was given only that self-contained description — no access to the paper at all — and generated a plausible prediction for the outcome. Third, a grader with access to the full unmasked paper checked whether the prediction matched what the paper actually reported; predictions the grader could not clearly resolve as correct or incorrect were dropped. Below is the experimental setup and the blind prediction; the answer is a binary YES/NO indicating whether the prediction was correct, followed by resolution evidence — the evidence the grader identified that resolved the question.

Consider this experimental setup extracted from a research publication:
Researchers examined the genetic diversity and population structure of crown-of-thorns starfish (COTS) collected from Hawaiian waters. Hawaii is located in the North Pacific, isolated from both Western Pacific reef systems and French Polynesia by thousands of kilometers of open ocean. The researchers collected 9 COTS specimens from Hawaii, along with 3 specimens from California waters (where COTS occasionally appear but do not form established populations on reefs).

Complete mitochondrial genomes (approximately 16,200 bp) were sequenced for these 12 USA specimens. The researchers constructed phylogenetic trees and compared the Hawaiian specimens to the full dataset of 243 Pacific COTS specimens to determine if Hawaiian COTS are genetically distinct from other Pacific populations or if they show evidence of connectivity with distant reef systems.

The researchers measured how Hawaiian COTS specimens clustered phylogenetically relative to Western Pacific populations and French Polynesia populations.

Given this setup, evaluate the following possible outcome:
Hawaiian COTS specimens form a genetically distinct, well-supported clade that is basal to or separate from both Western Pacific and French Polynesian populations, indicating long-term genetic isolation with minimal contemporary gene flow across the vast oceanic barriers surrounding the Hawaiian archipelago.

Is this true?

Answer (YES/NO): YES